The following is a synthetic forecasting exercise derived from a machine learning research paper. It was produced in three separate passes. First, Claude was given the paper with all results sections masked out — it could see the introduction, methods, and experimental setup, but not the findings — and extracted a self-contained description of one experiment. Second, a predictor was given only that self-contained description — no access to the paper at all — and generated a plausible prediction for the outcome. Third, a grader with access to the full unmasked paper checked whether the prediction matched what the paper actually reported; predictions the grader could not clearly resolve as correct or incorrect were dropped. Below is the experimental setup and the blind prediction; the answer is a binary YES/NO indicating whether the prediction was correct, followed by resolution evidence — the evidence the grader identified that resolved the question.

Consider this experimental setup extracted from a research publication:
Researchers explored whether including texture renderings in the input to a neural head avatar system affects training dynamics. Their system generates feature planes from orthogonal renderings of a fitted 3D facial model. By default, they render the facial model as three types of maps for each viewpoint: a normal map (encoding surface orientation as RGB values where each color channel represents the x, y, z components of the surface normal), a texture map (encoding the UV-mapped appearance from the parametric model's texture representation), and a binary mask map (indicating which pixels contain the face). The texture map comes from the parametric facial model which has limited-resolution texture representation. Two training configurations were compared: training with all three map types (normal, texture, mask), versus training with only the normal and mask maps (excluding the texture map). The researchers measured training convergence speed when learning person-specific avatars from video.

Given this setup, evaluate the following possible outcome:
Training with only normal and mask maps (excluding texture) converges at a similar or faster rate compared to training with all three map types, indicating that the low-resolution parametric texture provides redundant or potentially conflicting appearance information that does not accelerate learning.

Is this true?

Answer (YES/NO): NO